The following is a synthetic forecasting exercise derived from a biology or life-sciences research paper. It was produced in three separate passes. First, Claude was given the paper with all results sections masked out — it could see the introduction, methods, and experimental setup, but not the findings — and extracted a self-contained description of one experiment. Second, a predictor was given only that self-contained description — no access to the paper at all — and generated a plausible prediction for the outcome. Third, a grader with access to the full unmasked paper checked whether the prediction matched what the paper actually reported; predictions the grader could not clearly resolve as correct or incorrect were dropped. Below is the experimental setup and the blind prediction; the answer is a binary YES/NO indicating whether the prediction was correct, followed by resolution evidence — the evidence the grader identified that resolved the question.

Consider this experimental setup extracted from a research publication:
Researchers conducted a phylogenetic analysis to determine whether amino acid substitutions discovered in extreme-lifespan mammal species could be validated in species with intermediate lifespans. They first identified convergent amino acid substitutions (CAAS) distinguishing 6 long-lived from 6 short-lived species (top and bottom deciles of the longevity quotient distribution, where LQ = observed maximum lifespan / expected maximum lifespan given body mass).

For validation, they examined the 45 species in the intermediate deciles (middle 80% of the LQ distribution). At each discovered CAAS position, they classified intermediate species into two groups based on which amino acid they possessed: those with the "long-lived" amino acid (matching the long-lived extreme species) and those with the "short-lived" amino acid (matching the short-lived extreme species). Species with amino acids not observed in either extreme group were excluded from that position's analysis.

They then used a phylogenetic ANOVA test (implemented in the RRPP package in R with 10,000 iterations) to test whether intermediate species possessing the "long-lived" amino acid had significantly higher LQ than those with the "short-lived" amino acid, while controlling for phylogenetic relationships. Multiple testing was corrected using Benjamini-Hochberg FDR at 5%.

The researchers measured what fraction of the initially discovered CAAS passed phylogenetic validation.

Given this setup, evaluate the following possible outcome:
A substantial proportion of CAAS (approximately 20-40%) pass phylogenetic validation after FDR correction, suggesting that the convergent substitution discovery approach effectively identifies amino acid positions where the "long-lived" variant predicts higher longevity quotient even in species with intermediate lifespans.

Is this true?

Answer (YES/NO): NO